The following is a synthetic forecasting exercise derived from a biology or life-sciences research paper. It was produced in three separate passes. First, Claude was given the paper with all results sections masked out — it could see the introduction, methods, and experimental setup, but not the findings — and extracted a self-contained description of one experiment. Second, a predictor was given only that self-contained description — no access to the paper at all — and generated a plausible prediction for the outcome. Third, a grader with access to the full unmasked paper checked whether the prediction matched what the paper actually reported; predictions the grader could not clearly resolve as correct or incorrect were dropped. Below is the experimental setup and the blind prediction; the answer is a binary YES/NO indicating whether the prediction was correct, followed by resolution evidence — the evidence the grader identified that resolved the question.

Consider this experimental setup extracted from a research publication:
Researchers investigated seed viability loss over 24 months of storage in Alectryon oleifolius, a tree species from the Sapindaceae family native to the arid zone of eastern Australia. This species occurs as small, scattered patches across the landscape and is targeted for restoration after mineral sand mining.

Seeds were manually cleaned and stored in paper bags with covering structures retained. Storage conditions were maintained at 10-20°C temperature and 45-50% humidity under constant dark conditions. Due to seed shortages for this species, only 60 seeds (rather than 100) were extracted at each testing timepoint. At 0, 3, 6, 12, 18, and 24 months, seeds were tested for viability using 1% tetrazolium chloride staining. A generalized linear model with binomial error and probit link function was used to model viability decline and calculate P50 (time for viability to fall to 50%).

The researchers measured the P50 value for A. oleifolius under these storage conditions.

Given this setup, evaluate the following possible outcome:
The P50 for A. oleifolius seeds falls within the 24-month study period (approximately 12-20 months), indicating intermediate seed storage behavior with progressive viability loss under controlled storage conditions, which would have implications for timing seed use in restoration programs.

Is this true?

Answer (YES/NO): NO